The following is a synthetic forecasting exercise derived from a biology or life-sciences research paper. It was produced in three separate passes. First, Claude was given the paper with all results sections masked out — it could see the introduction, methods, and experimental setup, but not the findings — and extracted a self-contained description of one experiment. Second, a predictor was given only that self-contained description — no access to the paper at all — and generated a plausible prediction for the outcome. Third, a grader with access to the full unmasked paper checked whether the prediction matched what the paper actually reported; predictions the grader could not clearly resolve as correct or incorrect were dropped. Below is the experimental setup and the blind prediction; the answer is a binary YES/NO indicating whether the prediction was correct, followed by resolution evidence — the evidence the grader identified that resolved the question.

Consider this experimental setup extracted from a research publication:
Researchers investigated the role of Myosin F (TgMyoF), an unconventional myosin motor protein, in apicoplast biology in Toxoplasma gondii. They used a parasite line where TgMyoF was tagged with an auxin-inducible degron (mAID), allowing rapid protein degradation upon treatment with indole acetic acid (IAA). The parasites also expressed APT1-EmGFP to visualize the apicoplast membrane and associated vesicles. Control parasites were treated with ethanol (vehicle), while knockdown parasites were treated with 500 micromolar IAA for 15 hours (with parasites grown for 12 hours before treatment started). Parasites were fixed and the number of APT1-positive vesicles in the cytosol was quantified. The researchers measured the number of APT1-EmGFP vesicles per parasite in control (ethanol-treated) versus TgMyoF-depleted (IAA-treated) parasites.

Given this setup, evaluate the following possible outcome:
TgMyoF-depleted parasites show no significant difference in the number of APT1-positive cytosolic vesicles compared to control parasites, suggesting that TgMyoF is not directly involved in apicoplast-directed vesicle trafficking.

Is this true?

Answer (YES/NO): NO